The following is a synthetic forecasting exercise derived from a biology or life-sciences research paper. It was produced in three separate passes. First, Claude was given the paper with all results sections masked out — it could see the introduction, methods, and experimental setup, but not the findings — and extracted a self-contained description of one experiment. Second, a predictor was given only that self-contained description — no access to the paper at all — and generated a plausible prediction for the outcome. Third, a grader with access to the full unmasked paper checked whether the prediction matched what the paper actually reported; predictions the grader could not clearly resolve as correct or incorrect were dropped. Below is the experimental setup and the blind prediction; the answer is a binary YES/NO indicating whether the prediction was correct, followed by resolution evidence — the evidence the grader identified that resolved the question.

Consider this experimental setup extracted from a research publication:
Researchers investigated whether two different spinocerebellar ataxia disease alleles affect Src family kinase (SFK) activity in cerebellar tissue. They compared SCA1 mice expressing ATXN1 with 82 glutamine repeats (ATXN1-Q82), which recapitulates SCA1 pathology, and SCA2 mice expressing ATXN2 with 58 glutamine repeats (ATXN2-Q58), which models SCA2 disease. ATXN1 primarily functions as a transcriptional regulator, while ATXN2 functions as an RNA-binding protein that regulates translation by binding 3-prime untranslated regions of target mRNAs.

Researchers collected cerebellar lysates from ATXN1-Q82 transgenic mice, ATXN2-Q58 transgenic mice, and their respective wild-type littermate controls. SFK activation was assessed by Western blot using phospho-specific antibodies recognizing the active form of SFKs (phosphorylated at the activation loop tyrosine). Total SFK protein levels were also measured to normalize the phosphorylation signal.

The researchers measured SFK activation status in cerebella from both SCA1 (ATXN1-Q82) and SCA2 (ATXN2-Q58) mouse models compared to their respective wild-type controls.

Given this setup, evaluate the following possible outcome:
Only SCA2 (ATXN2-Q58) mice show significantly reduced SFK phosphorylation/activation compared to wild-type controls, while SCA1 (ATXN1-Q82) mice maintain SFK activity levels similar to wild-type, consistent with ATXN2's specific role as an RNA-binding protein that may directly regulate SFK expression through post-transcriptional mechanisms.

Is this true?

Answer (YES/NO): NO